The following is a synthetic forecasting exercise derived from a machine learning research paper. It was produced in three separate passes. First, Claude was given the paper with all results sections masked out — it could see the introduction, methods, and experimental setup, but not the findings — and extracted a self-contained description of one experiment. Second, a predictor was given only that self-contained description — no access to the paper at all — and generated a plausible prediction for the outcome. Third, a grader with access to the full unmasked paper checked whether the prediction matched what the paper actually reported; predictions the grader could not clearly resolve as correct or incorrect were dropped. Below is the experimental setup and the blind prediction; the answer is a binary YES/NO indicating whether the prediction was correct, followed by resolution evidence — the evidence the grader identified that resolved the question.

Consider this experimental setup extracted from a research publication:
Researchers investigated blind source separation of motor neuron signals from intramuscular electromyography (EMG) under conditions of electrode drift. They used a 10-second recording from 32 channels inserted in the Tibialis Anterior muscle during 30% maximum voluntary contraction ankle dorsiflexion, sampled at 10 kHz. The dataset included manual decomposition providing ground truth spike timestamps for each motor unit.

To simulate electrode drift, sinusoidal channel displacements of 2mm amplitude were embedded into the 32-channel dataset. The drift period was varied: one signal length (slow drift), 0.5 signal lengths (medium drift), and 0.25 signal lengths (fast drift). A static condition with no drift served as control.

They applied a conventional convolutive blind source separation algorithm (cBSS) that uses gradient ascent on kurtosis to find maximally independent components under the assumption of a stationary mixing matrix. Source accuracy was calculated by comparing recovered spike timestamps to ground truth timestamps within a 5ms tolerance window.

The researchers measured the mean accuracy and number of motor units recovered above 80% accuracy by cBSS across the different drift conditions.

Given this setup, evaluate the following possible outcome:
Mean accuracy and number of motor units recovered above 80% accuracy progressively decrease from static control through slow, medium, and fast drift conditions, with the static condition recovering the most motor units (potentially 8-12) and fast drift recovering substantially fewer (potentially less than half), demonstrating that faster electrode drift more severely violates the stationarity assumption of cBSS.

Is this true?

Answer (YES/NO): NO